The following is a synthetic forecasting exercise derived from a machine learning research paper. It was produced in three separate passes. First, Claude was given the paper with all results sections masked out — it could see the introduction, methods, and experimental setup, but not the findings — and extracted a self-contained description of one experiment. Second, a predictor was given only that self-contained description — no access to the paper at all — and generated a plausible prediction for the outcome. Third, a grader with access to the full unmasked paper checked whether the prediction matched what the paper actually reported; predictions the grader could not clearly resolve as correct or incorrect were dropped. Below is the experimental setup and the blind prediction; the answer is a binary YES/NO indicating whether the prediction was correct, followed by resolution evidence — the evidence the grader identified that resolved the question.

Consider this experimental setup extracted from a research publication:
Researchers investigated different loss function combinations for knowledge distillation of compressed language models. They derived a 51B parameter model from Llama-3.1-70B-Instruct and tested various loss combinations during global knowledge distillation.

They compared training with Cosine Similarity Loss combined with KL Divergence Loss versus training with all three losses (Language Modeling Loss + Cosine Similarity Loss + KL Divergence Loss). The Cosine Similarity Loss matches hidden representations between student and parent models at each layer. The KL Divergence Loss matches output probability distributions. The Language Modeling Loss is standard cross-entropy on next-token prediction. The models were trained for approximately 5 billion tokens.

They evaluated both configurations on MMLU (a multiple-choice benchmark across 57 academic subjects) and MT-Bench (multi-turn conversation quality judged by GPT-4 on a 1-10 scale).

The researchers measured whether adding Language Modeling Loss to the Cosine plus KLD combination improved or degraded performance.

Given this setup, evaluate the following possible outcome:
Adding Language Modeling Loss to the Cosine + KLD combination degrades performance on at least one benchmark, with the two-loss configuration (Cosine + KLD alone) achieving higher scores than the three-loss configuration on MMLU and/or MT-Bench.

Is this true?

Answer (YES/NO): YES